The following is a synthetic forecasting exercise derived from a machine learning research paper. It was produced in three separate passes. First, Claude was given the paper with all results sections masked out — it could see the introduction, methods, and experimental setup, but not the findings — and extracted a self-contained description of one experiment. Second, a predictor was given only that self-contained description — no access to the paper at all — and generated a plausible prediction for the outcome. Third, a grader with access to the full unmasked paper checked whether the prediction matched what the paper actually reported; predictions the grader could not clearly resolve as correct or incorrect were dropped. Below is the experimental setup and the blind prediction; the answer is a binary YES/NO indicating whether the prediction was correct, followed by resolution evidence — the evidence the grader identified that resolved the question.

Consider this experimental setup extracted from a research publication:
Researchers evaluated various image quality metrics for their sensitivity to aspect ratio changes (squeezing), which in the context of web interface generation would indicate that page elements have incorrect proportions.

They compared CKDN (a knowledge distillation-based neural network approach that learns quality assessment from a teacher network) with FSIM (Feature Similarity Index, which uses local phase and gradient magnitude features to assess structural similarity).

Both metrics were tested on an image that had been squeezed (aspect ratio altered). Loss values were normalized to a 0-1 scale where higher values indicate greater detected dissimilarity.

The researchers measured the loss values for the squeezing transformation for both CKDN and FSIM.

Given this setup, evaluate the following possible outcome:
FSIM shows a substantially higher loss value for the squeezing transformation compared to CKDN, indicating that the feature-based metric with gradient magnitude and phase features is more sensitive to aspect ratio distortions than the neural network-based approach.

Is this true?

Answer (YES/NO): NO